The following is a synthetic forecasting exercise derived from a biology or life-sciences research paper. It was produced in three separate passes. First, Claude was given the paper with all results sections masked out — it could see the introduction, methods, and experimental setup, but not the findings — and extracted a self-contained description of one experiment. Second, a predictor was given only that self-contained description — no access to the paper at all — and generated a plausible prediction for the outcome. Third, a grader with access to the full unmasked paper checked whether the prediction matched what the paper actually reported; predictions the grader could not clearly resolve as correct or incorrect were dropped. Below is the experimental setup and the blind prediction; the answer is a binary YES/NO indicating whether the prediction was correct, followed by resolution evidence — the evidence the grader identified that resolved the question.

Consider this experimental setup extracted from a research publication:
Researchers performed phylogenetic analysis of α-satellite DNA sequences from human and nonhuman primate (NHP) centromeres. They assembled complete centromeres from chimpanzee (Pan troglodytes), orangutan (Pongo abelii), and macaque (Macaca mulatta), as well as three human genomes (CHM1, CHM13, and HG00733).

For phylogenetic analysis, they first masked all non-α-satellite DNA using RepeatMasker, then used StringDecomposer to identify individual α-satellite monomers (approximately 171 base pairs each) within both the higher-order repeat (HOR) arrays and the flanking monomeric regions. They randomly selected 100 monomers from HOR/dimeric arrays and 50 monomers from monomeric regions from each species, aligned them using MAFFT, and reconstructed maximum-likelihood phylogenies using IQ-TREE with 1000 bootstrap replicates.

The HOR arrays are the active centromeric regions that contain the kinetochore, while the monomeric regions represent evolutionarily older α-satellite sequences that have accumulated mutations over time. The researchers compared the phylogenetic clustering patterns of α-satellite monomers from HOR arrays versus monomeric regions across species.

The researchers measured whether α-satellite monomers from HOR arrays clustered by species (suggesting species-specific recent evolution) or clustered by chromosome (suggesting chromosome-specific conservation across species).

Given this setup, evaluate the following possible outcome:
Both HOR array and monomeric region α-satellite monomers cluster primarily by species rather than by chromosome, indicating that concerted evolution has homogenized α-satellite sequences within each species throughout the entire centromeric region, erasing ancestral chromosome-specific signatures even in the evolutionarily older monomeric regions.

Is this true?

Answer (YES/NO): NO